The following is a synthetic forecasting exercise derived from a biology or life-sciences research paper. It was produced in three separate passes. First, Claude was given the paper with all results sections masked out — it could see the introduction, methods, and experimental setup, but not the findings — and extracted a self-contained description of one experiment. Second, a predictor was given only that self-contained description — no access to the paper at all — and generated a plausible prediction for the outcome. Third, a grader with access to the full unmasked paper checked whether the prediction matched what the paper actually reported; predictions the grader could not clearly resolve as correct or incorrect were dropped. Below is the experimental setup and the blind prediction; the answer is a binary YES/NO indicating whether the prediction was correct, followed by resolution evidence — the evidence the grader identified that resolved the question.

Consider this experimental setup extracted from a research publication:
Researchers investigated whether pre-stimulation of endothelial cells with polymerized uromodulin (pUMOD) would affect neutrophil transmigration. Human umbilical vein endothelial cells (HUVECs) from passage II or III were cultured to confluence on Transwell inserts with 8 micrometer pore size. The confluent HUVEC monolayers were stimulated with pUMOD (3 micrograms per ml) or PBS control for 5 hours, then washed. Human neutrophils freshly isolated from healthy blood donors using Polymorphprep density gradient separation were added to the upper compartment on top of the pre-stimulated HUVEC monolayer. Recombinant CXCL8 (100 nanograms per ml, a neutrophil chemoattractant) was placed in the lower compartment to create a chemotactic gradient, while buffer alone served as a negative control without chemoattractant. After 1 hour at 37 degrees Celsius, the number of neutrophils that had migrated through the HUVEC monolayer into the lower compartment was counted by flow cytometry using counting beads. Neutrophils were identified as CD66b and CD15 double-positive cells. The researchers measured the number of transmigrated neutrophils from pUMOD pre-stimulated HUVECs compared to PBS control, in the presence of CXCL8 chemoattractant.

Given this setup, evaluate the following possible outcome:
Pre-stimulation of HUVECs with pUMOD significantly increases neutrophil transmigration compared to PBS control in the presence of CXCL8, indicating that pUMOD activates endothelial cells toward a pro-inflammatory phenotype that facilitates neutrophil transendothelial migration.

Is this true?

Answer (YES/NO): YES